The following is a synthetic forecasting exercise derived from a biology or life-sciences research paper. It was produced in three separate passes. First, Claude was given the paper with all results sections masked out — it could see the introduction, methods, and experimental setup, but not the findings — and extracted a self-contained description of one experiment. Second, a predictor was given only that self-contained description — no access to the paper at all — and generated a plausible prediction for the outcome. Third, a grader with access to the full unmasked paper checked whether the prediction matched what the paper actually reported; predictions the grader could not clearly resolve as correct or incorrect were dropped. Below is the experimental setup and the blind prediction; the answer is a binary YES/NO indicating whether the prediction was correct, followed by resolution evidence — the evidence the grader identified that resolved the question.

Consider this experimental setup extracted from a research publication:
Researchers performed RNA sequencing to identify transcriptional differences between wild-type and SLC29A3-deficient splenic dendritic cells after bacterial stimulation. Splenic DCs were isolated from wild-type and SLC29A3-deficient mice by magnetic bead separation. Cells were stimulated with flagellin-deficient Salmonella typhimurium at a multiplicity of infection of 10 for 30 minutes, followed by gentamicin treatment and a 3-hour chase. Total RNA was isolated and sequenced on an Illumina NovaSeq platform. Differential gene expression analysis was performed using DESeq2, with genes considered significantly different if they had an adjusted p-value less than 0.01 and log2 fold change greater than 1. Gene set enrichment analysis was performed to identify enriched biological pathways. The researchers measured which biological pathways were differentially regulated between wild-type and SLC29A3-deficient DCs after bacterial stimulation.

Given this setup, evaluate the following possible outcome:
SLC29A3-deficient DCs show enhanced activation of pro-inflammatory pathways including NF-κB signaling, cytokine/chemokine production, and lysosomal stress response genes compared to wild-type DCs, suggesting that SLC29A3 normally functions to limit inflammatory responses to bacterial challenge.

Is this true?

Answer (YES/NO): NO